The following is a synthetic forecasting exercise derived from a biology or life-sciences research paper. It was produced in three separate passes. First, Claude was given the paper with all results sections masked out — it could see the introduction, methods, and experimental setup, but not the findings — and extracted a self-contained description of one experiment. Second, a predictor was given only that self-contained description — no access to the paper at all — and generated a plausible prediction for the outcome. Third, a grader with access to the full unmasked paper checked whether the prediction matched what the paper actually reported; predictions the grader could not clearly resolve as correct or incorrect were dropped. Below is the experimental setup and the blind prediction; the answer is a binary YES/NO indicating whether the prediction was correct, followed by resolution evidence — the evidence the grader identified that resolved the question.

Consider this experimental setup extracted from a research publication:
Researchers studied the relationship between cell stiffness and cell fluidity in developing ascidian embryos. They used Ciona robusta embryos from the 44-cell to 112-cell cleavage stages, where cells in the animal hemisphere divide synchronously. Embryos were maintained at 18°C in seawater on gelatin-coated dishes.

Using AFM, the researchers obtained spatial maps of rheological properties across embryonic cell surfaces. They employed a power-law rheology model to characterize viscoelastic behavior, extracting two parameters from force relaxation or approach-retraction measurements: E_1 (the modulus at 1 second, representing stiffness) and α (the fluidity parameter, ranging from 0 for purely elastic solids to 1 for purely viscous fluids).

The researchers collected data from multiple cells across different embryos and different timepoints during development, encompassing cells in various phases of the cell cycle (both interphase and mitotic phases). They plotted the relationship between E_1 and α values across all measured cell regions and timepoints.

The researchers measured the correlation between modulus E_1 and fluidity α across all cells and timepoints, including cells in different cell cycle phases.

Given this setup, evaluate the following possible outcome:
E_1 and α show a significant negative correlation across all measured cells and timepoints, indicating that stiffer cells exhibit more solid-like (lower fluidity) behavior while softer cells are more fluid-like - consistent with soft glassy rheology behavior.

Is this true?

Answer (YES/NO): YES